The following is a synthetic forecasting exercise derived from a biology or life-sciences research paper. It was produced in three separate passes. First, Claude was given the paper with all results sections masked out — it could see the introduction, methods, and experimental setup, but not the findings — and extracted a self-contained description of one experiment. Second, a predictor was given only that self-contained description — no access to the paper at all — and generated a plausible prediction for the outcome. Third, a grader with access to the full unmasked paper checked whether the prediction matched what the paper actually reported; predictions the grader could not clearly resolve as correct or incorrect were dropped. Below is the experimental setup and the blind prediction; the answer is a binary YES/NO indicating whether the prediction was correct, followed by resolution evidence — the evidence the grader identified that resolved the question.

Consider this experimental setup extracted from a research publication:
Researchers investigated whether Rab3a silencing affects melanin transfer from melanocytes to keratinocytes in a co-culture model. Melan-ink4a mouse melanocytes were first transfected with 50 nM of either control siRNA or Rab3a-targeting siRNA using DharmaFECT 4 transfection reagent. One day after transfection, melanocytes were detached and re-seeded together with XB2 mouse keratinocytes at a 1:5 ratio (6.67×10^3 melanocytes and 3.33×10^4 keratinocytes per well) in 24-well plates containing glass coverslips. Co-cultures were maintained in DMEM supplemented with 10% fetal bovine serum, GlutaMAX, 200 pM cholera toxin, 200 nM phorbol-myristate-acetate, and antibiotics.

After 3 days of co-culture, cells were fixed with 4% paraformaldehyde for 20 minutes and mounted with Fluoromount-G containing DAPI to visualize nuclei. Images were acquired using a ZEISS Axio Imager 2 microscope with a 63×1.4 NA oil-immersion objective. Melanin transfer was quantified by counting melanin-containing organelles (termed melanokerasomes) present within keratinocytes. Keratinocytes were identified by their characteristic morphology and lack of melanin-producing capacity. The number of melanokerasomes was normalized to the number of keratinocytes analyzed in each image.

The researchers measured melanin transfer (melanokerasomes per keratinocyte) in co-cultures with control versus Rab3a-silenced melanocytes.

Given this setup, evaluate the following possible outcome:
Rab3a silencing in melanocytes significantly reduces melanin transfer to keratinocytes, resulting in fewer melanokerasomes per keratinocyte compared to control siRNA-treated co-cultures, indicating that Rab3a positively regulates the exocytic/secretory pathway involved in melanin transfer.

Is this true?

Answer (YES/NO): NO